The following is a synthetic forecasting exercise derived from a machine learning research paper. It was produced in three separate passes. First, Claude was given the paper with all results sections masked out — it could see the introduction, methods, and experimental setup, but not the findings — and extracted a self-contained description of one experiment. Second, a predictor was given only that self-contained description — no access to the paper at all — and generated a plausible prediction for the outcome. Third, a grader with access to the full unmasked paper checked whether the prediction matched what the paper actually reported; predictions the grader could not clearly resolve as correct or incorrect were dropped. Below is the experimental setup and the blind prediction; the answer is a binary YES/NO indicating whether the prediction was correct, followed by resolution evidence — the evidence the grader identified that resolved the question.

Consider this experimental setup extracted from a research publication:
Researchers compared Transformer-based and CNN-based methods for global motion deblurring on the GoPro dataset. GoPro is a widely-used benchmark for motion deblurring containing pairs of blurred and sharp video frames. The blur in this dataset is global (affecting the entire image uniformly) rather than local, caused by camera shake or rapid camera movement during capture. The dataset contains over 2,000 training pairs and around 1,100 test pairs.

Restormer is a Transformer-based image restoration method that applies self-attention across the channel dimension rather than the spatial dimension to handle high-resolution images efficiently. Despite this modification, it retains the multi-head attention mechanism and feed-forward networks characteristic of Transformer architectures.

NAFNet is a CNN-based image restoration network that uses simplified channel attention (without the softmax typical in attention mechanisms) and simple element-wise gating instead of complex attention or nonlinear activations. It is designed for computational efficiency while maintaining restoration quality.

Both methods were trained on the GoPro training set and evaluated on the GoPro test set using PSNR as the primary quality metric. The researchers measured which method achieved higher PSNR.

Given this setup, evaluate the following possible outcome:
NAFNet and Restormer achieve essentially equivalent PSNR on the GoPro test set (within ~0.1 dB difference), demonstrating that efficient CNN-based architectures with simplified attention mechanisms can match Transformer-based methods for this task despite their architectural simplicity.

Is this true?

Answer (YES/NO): YES